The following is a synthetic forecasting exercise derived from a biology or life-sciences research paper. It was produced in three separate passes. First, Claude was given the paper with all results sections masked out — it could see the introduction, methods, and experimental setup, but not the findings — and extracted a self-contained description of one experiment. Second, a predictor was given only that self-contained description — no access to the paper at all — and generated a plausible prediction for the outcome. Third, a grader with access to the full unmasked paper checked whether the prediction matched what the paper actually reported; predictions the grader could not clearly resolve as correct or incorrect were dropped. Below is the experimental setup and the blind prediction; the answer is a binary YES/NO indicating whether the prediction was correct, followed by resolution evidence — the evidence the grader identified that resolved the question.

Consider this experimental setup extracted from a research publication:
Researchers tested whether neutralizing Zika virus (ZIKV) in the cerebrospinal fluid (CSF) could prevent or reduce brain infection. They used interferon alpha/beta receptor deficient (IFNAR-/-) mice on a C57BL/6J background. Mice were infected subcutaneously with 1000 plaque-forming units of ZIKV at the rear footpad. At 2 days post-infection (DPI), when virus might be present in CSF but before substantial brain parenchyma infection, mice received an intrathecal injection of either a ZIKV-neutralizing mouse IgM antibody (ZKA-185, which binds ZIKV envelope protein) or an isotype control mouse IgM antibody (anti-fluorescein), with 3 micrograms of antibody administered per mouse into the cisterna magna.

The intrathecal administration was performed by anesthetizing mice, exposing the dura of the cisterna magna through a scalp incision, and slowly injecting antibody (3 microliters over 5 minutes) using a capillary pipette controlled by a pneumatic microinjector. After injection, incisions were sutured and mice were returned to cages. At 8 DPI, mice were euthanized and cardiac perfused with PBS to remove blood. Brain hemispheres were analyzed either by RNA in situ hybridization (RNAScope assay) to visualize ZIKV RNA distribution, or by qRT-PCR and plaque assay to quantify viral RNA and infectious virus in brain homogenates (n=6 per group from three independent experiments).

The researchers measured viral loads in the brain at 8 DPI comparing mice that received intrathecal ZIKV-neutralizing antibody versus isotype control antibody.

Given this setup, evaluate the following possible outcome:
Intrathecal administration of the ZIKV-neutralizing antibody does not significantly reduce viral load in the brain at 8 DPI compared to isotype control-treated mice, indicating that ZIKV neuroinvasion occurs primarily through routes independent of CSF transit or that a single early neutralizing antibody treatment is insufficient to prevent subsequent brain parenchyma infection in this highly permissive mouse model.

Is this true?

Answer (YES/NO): NO